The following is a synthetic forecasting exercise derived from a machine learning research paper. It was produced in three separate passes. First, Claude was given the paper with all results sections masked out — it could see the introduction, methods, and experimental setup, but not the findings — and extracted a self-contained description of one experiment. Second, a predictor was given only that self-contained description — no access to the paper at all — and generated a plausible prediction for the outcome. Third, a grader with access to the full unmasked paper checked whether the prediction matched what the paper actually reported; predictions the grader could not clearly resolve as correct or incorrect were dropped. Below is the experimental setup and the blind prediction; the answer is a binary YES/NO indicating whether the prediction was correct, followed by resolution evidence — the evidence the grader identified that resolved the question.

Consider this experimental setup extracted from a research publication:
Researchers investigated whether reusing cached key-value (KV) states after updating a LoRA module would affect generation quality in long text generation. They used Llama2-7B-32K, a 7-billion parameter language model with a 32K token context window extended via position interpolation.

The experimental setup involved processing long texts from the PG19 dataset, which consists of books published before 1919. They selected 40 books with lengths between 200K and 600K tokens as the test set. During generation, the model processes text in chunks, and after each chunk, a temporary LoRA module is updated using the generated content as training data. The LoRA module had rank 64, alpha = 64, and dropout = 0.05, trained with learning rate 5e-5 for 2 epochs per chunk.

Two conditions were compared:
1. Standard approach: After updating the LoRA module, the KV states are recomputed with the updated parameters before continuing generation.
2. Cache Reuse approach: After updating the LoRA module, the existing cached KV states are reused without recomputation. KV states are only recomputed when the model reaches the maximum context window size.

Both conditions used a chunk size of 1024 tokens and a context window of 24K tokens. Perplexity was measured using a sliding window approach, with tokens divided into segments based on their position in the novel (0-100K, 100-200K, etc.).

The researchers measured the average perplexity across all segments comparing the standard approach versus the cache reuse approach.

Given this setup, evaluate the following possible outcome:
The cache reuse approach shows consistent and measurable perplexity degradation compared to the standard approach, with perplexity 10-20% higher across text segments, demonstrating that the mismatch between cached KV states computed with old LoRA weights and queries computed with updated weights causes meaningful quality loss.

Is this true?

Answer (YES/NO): NO